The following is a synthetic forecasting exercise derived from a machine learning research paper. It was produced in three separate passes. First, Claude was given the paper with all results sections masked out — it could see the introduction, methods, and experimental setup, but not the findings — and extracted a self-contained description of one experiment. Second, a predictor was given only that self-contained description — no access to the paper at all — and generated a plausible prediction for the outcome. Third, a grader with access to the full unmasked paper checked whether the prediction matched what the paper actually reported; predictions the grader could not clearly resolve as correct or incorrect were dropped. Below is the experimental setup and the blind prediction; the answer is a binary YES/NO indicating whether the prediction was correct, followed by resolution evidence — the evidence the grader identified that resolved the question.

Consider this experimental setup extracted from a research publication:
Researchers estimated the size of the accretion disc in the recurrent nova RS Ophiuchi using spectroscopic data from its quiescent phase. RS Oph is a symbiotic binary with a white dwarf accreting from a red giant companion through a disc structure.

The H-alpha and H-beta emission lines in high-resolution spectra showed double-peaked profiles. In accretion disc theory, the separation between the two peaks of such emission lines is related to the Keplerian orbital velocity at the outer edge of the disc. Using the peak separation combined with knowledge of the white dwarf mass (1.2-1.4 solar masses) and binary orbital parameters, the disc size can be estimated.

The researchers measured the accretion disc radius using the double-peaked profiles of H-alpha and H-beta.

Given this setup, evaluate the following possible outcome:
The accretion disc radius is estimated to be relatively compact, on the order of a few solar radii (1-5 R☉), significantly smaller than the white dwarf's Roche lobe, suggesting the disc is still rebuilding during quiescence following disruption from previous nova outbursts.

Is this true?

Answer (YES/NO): NO